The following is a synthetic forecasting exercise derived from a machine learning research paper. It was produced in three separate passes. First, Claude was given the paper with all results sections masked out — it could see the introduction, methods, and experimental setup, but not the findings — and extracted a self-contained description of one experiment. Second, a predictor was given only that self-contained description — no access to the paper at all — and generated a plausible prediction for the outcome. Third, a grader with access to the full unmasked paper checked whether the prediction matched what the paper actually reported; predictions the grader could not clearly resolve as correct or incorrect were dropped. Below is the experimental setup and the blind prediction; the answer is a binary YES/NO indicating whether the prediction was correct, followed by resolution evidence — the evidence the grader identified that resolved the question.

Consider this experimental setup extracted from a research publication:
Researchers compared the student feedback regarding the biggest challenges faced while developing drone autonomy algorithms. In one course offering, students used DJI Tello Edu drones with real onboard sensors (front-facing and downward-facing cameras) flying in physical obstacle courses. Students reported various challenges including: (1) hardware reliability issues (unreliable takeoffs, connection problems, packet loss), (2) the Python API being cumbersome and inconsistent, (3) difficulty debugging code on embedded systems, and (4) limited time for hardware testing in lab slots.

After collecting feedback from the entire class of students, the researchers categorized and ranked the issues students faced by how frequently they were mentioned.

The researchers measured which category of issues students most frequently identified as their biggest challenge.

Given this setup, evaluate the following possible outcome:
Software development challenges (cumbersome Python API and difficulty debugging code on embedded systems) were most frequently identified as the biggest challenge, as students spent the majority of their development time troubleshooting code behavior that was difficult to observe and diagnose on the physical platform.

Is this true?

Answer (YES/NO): NO